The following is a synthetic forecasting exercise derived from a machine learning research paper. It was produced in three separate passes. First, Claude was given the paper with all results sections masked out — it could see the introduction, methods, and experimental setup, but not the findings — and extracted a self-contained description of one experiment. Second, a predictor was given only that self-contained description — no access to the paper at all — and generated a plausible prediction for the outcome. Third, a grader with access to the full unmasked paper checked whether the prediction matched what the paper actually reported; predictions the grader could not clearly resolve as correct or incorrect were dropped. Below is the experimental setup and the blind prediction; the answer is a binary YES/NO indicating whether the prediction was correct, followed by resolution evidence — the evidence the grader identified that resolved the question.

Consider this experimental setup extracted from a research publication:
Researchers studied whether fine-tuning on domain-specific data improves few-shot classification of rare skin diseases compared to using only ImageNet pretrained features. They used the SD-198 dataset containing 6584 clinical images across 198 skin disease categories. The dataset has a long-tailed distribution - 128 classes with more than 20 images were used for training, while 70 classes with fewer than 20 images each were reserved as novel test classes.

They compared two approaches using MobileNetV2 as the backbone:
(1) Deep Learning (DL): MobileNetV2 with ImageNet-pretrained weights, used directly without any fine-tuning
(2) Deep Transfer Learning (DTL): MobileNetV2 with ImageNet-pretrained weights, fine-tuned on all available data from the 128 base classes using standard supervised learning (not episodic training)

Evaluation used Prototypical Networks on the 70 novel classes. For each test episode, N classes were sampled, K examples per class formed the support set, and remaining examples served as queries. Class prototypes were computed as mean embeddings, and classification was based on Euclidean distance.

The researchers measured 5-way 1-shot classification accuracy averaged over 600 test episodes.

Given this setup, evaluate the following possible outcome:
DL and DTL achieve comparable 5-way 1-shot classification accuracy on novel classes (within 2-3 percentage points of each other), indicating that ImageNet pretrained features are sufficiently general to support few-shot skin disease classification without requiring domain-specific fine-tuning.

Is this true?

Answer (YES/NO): NO